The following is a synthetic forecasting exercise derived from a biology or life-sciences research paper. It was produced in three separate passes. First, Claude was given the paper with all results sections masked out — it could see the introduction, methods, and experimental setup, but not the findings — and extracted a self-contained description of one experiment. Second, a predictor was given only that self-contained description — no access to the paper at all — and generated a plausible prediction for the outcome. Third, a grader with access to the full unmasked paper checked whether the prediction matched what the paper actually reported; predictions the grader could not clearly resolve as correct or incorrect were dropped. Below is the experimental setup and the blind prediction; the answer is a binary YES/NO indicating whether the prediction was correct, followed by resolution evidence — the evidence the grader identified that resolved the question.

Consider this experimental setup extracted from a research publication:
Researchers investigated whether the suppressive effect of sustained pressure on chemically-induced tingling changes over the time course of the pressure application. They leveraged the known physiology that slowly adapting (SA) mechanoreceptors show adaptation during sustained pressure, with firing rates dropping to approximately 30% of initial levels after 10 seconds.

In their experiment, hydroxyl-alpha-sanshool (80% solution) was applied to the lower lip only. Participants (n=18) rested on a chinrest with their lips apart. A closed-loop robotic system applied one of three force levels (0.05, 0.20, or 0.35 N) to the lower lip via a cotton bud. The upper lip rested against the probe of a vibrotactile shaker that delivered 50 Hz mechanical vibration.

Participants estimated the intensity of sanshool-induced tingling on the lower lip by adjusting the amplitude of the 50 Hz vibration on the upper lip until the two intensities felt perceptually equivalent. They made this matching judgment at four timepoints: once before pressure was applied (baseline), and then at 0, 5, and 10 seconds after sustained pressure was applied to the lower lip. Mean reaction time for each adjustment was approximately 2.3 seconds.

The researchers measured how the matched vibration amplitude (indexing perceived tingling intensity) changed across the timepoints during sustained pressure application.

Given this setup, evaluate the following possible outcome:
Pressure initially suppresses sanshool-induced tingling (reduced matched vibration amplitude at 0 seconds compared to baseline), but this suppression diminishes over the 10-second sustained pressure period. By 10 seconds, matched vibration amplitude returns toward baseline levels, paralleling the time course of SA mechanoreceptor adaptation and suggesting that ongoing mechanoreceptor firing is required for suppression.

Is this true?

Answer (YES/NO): YES